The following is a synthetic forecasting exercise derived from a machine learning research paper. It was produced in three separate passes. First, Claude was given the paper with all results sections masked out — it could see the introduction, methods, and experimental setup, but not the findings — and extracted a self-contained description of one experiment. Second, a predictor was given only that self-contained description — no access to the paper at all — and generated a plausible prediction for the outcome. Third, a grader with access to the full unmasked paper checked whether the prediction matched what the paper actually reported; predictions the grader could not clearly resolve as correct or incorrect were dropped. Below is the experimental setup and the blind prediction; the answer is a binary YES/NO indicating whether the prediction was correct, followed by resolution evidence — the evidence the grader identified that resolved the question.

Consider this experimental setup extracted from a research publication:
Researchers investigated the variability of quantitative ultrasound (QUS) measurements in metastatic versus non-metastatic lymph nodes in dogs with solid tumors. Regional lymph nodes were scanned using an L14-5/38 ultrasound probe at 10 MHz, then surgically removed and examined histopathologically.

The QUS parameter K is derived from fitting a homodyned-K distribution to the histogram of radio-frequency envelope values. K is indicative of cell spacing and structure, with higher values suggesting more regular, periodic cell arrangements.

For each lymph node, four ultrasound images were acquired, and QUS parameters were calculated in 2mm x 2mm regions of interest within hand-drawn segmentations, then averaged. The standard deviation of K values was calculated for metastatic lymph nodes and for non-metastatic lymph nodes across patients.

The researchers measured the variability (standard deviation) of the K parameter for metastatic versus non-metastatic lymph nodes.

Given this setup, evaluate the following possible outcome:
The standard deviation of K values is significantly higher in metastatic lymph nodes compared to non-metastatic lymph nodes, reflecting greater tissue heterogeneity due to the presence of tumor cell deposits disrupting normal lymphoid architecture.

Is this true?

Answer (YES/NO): NO